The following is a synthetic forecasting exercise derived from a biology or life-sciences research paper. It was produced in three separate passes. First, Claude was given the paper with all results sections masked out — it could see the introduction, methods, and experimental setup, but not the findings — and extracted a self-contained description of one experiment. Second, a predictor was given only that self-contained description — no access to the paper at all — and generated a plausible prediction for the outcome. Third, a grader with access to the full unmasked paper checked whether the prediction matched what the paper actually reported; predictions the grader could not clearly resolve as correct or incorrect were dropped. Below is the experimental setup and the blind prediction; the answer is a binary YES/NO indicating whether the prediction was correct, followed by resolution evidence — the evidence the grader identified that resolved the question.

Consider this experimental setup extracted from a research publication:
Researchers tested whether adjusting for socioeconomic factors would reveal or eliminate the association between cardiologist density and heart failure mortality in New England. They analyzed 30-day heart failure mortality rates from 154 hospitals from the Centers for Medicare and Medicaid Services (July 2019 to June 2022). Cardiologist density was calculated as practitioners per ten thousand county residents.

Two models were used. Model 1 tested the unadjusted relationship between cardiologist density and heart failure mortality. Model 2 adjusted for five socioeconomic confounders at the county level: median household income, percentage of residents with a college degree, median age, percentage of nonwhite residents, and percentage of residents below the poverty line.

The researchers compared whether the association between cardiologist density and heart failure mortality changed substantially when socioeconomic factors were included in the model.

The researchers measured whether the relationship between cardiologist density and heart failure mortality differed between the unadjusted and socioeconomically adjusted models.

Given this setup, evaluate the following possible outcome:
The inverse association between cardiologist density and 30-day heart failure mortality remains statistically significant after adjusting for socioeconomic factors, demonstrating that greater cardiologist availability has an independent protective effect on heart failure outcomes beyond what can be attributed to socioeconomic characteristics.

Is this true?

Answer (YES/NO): NO